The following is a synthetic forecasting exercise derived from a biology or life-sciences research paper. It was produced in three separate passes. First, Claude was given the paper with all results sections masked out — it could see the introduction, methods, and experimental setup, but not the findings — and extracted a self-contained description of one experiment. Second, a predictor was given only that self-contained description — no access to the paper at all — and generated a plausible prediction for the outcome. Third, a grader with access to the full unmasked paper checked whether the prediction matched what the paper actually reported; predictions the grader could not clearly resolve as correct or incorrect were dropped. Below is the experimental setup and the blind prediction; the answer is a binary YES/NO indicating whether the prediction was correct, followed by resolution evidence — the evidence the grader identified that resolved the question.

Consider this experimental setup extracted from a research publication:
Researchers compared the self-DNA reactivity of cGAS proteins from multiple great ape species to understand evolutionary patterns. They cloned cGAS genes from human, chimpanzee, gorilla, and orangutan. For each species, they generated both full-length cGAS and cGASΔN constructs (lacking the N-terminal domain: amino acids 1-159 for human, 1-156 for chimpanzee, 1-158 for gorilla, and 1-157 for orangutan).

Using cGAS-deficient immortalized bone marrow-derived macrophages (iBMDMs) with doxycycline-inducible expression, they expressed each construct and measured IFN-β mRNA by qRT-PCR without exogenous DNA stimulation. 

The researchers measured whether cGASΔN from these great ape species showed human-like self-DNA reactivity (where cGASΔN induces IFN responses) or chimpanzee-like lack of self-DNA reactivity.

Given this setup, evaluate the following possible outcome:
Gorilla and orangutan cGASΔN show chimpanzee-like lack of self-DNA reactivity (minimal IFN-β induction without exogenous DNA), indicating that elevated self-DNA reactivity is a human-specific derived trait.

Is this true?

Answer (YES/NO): NO